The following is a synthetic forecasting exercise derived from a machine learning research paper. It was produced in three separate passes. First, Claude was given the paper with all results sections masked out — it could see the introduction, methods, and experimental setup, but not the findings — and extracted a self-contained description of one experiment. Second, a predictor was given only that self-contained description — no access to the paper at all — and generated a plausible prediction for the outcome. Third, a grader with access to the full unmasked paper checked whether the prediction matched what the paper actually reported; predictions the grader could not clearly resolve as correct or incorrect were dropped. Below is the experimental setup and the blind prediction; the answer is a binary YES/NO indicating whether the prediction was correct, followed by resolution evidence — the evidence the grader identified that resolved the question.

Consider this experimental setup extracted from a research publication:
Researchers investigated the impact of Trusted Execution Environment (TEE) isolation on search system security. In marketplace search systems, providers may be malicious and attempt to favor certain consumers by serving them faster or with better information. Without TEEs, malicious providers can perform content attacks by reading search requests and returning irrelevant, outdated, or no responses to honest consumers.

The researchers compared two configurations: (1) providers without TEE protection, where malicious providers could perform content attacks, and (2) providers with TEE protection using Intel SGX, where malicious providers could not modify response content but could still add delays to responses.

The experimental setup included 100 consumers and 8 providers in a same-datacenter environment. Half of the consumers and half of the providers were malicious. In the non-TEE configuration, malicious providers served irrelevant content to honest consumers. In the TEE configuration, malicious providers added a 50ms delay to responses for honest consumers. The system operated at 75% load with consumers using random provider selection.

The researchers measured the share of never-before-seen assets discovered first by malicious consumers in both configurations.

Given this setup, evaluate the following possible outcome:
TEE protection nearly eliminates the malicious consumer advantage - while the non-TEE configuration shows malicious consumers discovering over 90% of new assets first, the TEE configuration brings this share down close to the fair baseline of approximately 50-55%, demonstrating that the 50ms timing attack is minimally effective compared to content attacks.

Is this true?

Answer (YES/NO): NO